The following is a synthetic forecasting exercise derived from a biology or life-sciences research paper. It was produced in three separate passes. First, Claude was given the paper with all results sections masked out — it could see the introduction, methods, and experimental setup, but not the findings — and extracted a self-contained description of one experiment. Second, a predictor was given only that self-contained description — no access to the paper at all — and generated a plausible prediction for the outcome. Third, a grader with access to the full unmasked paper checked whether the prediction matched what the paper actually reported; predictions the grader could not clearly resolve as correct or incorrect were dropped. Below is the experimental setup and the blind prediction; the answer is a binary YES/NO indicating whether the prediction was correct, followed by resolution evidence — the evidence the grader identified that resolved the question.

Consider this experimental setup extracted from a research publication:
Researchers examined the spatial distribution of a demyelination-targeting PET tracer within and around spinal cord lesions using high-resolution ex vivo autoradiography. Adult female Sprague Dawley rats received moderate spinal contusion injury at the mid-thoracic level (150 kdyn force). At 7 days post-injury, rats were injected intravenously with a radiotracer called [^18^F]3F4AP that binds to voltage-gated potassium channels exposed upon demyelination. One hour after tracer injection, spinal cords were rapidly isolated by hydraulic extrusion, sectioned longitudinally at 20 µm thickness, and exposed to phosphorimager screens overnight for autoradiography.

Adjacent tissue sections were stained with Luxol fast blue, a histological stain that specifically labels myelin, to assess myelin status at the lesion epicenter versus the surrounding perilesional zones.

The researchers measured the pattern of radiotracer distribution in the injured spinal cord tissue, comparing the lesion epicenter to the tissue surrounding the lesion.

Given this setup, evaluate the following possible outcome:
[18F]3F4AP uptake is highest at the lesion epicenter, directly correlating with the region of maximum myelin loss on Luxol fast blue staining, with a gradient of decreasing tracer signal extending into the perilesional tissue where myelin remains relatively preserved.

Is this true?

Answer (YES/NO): NO